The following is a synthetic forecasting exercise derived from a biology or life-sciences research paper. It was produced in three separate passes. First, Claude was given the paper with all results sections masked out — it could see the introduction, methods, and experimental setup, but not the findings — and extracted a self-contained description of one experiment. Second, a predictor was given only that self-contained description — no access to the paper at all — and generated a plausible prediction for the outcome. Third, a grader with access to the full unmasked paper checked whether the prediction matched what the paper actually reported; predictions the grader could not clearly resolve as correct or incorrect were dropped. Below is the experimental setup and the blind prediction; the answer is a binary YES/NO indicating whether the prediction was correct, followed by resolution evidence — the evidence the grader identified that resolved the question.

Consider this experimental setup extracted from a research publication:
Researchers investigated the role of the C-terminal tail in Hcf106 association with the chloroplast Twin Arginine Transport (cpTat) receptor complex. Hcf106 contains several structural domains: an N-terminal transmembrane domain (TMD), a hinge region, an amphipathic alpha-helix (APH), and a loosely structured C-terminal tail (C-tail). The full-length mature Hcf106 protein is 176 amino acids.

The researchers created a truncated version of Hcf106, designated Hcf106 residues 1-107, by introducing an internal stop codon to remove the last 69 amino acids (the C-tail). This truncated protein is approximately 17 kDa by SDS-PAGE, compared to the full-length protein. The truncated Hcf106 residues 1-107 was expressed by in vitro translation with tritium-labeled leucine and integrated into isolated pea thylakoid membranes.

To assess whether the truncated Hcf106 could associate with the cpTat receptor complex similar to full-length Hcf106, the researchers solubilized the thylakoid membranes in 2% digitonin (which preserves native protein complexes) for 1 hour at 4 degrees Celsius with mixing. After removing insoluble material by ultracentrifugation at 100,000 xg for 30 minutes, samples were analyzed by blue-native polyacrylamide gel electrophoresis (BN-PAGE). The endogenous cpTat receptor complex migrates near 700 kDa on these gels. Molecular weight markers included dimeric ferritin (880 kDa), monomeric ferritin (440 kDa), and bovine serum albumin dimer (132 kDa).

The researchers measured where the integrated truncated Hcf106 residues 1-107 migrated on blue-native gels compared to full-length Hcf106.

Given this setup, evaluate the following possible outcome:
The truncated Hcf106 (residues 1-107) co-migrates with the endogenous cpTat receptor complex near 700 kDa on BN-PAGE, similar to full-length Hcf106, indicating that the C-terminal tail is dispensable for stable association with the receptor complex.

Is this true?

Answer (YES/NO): NO